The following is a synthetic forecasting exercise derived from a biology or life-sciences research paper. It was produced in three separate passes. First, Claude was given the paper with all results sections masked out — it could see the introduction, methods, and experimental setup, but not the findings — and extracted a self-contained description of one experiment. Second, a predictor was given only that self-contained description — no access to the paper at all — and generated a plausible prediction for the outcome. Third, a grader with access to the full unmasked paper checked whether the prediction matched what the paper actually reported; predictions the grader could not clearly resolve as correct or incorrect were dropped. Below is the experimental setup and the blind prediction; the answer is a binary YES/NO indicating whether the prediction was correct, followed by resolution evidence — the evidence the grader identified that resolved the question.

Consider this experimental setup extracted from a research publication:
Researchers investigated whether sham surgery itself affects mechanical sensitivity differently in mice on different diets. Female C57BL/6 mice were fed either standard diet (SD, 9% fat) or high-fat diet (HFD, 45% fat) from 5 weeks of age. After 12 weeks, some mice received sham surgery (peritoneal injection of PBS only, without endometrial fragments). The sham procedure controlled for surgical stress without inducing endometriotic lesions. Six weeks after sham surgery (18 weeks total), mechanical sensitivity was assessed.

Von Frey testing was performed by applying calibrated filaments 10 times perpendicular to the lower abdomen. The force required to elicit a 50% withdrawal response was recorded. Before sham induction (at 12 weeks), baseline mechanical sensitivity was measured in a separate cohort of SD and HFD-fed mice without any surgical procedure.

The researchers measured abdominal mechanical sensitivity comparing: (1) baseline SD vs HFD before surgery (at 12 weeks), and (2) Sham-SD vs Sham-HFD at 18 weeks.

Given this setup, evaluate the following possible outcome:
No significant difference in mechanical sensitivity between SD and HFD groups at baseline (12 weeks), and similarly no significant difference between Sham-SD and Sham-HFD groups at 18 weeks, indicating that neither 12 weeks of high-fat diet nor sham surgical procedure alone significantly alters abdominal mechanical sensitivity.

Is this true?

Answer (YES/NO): YES